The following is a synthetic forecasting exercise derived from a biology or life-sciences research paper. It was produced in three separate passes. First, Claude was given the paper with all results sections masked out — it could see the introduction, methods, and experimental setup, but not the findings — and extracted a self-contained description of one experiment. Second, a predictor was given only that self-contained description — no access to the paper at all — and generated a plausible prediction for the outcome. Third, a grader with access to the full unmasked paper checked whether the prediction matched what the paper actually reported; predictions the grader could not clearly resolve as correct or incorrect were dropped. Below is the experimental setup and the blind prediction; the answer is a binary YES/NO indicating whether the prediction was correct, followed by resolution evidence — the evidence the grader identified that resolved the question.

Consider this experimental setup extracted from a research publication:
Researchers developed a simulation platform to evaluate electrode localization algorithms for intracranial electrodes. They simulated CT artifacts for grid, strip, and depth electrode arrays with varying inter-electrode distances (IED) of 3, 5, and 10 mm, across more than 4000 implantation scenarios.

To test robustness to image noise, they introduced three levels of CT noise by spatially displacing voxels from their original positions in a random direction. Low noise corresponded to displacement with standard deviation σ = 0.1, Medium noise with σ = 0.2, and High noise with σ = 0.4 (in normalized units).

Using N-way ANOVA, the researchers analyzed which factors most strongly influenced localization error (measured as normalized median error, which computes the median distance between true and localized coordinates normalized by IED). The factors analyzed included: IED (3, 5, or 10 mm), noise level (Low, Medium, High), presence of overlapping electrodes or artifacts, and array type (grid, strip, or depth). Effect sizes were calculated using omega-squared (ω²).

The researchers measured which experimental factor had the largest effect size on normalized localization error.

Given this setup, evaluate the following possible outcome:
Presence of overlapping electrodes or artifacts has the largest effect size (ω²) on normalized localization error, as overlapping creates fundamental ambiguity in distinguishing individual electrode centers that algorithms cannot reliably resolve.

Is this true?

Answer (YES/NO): NO